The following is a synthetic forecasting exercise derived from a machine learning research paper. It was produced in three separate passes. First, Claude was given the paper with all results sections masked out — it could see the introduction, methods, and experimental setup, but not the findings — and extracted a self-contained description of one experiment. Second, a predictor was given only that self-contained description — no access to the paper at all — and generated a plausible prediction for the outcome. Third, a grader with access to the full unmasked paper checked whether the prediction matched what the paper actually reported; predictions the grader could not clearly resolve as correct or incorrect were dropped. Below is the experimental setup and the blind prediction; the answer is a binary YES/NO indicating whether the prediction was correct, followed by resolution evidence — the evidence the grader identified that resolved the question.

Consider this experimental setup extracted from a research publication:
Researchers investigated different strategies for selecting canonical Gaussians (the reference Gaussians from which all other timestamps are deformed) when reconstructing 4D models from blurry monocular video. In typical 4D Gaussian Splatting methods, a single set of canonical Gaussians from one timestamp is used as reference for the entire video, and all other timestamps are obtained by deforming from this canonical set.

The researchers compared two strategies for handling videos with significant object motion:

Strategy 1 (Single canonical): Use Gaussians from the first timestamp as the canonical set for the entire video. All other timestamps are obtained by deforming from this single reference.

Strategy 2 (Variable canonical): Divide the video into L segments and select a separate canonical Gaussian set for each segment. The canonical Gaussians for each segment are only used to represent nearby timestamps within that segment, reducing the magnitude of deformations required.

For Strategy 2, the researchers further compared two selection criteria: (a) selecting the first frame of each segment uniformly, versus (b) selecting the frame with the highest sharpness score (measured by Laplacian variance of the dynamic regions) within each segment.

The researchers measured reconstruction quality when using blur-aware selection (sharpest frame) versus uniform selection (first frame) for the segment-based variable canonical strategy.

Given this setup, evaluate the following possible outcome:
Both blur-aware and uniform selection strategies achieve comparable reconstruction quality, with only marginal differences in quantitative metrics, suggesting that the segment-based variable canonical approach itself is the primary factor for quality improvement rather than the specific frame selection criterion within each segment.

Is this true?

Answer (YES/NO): NO